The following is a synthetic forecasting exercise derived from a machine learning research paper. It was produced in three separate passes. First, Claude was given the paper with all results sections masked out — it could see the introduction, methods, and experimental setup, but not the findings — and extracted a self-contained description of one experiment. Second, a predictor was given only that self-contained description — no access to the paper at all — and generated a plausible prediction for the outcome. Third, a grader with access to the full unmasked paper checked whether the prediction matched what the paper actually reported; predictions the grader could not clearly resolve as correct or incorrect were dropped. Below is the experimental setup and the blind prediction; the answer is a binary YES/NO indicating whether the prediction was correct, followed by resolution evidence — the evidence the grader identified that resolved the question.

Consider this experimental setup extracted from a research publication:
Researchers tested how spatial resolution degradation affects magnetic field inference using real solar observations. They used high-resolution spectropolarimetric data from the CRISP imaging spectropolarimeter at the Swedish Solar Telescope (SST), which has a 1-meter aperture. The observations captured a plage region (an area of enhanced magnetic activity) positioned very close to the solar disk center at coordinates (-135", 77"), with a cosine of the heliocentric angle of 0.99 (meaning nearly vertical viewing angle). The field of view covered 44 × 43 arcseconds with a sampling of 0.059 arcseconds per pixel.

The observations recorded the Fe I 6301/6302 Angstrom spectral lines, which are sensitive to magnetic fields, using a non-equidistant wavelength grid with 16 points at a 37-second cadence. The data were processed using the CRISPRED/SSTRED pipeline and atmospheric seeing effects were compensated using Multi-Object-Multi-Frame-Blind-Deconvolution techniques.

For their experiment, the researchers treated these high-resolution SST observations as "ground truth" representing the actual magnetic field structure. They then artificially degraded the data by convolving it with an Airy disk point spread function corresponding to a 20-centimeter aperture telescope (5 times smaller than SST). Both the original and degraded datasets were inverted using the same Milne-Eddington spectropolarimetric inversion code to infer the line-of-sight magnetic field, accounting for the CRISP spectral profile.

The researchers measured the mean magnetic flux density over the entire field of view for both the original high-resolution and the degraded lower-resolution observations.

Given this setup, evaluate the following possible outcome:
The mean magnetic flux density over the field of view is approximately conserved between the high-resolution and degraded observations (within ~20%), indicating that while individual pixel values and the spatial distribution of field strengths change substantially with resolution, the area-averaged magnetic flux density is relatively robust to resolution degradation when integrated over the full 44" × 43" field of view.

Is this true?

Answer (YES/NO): YES